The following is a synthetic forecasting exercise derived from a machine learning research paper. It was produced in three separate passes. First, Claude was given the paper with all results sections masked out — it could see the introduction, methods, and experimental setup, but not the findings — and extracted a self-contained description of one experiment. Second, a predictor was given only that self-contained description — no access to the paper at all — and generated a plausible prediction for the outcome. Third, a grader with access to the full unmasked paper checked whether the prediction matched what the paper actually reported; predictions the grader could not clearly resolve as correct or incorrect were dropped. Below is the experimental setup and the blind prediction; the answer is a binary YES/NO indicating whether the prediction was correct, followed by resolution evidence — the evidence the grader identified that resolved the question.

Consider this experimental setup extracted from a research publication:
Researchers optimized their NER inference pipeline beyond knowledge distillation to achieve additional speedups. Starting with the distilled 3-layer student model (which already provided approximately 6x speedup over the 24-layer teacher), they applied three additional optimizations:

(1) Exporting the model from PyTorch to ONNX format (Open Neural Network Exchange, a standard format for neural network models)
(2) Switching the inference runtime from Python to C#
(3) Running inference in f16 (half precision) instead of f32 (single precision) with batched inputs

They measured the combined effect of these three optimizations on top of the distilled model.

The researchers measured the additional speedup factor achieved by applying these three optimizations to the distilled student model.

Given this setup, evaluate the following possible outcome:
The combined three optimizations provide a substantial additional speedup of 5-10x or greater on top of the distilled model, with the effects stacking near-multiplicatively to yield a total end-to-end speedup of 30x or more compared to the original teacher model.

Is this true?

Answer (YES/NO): YES